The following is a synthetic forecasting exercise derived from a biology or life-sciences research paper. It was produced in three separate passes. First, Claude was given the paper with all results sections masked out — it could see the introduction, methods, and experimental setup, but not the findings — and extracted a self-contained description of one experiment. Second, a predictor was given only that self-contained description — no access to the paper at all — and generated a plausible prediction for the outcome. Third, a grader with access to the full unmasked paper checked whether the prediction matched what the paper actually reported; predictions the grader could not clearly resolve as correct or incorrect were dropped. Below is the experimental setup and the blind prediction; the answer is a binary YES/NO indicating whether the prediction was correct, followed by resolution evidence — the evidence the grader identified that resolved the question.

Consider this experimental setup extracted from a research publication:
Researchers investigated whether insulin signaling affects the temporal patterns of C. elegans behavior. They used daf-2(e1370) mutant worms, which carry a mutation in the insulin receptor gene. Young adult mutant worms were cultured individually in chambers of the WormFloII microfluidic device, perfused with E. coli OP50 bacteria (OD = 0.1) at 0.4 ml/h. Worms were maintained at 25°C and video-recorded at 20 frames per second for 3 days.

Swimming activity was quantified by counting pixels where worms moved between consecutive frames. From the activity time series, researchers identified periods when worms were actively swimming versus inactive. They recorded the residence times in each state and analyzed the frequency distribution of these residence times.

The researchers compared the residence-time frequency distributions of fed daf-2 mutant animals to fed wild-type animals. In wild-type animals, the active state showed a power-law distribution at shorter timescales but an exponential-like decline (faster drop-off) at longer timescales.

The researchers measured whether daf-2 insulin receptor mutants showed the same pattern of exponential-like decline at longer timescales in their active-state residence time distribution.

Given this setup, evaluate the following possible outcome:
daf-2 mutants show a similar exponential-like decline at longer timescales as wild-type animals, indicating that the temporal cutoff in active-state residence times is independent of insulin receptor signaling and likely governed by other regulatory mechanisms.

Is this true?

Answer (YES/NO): NO